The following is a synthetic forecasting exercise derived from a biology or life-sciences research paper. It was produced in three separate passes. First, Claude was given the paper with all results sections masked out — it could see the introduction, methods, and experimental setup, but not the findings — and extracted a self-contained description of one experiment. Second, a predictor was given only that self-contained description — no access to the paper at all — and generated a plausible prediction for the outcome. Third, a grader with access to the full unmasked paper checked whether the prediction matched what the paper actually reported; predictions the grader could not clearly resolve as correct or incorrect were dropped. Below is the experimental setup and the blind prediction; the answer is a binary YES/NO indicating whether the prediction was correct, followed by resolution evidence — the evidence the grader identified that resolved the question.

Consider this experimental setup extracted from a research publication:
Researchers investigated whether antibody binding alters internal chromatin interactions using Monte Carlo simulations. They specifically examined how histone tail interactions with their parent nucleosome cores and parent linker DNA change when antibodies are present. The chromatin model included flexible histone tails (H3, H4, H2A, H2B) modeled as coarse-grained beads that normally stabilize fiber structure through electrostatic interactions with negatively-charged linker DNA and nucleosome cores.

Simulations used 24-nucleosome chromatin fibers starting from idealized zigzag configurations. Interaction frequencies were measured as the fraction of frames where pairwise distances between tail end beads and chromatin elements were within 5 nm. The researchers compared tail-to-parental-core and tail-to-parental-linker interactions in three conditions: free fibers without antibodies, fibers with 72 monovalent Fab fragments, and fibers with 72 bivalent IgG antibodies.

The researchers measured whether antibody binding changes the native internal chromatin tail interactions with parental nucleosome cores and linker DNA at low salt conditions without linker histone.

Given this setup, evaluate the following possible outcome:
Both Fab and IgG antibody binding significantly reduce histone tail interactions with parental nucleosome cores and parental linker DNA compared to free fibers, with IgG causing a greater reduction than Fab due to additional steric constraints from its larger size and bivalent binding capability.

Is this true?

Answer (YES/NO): NO